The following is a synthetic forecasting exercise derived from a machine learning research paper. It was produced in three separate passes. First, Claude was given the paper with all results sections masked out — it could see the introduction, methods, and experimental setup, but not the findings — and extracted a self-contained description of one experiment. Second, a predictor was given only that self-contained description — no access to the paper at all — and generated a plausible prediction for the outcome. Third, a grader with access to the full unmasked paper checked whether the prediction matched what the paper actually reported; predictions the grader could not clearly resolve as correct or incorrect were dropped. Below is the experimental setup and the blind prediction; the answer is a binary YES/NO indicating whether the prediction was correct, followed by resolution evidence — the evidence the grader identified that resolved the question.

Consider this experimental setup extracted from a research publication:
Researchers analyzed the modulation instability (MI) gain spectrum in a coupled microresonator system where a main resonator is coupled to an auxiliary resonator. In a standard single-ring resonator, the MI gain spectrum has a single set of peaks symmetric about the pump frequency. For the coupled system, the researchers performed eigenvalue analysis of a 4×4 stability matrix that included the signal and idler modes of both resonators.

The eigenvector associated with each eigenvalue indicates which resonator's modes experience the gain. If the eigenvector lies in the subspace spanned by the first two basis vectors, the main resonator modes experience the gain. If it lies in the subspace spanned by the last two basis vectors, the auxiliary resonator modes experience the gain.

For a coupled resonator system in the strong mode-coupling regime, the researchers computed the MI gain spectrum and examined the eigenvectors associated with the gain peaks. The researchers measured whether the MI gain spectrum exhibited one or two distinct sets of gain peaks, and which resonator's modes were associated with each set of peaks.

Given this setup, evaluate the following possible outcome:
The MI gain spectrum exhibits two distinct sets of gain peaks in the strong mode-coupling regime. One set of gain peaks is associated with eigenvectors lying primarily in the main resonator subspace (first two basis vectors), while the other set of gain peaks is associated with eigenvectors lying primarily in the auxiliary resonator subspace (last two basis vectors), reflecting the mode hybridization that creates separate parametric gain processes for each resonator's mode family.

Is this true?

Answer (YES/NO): YES